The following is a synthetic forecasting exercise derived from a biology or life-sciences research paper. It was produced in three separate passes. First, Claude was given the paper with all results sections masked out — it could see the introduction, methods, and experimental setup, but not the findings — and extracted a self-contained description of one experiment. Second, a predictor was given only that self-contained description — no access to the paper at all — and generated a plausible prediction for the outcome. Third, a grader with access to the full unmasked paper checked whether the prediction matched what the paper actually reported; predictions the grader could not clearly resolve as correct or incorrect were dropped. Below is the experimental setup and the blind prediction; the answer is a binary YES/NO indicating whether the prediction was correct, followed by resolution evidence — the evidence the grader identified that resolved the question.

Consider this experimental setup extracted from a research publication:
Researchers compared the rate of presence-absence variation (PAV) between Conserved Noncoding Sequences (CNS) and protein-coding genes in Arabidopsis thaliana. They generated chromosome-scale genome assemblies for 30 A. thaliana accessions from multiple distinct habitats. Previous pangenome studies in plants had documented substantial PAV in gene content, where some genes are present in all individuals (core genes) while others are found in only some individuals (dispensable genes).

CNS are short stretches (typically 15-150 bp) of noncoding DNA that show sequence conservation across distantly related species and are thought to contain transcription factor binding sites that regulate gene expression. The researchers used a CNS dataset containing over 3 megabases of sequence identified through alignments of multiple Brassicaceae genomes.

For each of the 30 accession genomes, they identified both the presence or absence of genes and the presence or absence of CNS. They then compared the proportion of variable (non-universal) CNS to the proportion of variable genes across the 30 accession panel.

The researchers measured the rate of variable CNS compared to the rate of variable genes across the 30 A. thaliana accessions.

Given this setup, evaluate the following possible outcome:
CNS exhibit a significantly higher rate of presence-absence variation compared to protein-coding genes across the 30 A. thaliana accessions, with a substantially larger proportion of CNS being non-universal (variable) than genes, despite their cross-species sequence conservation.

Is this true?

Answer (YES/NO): NO